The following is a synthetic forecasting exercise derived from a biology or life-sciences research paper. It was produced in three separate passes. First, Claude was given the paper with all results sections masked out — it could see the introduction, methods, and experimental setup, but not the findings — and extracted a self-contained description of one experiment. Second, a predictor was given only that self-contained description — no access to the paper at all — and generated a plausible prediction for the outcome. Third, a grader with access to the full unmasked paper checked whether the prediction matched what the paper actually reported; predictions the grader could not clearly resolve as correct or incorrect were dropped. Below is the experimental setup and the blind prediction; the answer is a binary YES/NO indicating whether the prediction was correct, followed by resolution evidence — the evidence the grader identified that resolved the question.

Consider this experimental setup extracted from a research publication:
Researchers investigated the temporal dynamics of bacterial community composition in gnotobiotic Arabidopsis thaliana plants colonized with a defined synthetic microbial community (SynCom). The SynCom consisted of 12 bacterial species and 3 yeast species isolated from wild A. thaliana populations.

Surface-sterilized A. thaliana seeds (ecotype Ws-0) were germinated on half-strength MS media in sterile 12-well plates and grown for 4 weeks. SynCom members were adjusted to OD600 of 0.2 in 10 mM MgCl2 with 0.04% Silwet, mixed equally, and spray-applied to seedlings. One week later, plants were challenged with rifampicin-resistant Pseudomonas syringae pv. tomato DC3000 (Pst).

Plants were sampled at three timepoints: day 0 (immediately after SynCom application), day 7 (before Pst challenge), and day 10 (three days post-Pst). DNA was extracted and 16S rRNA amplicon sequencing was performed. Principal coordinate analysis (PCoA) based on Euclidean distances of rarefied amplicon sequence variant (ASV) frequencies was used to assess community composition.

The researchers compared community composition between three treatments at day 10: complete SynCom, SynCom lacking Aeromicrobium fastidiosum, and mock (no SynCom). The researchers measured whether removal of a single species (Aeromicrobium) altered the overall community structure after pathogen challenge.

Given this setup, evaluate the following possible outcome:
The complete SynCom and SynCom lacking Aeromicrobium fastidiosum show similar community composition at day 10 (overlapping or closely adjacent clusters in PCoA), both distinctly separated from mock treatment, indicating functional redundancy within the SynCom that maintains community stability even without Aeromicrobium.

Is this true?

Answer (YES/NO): NO